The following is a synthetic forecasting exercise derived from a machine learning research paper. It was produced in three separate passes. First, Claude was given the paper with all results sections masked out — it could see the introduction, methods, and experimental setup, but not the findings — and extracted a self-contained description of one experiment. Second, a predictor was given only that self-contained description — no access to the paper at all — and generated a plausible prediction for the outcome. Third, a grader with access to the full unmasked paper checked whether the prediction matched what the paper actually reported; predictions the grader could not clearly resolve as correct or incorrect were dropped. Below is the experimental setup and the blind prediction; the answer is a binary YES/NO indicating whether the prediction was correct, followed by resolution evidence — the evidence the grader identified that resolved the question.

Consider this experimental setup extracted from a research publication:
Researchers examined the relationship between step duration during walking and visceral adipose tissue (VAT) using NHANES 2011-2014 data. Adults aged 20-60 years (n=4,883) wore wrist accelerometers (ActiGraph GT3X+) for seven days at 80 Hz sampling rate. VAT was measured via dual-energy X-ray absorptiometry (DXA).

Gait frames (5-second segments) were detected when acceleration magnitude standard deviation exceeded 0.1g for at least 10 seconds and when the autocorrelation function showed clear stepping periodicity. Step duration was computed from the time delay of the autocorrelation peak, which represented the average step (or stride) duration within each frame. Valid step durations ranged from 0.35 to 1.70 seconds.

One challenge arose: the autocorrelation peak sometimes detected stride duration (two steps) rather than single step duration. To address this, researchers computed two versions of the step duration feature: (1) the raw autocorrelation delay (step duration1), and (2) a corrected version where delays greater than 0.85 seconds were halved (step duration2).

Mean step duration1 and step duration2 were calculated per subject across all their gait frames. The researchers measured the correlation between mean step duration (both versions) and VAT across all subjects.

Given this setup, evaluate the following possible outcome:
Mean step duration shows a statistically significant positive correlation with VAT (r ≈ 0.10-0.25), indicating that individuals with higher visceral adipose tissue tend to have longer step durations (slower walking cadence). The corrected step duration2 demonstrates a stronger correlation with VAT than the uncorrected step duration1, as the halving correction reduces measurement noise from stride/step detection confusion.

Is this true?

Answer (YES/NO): NO